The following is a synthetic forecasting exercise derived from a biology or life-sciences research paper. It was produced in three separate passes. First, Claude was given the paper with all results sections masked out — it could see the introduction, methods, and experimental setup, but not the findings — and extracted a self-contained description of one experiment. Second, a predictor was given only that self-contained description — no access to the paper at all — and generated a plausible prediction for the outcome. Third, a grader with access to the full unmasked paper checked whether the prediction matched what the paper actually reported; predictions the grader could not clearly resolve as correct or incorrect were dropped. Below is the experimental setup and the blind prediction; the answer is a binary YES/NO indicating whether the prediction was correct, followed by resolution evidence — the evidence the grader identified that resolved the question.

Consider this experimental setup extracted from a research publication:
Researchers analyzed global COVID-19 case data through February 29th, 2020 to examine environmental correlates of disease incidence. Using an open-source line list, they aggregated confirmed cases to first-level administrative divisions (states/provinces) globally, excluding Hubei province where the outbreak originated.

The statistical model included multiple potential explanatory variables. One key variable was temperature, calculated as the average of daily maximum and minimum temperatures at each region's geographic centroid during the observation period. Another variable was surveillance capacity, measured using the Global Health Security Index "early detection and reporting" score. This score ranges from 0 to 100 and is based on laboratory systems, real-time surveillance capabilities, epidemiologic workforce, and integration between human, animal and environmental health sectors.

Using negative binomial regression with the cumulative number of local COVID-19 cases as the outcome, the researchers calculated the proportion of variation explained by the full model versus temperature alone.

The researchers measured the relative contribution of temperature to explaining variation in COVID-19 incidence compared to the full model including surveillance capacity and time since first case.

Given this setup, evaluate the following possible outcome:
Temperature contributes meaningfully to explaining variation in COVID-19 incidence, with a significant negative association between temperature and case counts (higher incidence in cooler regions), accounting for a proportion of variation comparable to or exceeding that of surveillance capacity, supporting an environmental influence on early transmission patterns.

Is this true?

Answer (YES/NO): NO